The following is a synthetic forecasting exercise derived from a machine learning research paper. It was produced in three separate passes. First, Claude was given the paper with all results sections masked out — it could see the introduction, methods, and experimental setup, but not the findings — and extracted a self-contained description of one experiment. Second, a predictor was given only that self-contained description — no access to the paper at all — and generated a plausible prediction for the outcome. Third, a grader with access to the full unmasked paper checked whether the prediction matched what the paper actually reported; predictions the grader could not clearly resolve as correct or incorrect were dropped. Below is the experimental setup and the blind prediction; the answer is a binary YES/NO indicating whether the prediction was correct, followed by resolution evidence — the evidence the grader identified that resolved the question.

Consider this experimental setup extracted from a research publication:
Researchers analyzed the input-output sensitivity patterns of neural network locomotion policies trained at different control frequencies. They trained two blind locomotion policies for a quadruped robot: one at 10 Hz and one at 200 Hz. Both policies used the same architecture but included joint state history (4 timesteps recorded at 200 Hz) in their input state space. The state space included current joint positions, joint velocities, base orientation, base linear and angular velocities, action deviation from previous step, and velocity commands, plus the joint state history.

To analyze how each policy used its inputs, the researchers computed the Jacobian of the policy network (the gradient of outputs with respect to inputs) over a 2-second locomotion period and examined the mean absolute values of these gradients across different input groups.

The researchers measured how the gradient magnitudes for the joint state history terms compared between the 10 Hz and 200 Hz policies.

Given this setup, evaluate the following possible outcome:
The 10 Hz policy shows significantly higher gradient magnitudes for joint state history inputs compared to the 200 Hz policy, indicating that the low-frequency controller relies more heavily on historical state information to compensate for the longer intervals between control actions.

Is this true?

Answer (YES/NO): NO